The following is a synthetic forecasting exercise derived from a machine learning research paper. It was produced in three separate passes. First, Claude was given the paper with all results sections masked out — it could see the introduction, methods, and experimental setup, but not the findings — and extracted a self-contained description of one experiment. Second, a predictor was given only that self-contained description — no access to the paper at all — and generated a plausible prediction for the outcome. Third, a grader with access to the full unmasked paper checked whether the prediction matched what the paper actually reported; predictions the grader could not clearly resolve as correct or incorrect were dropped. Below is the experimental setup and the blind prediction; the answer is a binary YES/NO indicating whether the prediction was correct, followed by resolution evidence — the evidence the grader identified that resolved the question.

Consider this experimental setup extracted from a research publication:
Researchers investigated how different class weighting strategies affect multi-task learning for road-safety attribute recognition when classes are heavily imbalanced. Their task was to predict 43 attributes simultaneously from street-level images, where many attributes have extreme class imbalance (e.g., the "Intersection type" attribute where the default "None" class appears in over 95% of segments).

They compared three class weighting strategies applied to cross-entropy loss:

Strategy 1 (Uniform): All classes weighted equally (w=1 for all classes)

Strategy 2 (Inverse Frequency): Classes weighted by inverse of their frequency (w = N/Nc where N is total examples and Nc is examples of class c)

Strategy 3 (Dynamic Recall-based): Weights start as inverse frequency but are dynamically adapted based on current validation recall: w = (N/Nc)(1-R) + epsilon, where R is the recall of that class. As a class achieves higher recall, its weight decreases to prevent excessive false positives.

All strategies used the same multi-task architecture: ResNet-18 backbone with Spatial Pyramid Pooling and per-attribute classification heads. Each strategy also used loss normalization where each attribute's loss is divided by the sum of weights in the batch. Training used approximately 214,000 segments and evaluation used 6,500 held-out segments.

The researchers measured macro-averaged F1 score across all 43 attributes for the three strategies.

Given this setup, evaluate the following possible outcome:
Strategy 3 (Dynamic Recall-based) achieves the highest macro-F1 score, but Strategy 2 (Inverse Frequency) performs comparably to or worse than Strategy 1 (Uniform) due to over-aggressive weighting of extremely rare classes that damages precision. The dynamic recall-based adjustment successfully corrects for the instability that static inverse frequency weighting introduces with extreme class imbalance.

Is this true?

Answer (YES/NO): NO